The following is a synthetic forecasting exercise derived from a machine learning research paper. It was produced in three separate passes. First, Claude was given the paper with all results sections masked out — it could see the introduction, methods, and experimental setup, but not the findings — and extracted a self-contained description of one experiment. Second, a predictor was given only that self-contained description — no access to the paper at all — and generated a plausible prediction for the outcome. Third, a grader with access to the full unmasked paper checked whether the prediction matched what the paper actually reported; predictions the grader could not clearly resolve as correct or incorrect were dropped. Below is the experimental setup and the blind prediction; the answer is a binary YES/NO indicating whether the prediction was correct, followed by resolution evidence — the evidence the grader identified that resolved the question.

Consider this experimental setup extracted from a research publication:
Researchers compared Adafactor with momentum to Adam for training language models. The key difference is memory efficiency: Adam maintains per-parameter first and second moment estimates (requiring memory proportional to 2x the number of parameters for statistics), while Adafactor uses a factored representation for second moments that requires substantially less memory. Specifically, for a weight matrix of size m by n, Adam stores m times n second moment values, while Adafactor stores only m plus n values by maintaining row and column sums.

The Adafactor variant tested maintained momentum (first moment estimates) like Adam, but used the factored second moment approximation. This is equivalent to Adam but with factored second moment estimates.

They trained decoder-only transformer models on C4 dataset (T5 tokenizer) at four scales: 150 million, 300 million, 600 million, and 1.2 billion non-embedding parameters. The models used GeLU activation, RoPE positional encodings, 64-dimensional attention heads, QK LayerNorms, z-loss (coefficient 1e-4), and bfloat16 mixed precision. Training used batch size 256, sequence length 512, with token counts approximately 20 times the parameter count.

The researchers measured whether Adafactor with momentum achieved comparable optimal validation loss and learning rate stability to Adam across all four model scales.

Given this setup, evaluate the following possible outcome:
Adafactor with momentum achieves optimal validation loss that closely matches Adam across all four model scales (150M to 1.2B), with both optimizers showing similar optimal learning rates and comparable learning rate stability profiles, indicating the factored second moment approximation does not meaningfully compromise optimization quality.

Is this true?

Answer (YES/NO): YES